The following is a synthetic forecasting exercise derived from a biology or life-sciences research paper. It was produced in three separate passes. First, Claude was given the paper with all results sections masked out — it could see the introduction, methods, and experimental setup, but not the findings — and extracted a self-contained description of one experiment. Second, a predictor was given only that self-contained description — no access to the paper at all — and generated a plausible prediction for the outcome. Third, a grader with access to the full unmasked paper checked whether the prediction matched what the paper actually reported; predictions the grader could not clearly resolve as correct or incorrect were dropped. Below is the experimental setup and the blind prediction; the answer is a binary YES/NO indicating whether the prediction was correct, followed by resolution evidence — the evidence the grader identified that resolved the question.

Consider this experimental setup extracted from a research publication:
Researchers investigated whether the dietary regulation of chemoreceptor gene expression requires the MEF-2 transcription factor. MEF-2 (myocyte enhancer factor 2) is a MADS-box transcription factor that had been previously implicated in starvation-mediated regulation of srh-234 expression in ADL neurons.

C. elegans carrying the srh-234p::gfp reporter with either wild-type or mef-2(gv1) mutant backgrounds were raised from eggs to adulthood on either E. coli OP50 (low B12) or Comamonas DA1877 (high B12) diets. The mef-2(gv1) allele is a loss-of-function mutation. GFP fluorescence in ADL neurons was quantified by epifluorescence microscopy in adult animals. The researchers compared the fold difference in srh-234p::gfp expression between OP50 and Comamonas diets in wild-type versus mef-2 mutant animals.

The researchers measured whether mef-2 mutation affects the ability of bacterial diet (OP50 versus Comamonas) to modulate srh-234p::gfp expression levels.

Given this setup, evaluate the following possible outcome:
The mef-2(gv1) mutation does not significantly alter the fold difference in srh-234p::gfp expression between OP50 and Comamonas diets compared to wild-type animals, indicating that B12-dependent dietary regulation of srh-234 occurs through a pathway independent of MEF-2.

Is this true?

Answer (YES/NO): NO